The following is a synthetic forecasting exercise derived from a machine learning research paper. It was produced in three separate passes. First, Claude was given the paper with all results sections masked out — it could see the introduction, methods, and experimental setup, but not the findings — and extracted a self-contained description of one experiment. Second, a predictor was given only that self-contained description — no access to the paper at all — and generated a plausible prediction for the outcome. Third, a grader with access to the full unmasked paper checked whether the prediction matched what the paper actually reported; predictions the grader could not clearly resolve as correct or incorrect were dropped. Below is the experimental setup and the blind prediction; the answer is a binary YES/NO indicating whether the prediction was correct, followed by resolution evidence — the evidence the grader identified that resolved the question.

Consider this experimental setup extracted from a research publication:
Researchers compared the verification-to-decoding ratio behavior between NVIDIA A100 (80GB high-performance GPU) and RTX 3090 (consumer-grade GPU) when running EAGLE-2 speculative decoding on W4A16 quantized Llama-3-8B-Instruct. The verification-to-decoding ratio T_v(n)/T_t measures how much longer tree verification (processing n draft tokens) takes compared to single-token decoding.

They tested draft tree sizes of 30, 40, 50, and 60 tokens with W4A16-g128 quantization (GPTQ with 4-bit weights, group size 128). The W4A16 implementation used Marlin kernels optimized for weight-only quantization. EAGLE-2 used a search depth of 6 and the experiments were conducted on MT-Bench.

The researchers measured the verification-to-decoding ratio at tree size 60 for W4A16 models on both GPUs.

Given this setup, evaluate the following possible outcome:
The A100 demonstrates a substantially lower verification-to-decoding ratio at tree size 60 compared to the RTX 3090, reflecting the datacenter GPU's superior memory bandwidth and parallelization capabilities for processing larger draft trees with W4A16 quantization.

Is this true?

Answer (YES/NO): YES